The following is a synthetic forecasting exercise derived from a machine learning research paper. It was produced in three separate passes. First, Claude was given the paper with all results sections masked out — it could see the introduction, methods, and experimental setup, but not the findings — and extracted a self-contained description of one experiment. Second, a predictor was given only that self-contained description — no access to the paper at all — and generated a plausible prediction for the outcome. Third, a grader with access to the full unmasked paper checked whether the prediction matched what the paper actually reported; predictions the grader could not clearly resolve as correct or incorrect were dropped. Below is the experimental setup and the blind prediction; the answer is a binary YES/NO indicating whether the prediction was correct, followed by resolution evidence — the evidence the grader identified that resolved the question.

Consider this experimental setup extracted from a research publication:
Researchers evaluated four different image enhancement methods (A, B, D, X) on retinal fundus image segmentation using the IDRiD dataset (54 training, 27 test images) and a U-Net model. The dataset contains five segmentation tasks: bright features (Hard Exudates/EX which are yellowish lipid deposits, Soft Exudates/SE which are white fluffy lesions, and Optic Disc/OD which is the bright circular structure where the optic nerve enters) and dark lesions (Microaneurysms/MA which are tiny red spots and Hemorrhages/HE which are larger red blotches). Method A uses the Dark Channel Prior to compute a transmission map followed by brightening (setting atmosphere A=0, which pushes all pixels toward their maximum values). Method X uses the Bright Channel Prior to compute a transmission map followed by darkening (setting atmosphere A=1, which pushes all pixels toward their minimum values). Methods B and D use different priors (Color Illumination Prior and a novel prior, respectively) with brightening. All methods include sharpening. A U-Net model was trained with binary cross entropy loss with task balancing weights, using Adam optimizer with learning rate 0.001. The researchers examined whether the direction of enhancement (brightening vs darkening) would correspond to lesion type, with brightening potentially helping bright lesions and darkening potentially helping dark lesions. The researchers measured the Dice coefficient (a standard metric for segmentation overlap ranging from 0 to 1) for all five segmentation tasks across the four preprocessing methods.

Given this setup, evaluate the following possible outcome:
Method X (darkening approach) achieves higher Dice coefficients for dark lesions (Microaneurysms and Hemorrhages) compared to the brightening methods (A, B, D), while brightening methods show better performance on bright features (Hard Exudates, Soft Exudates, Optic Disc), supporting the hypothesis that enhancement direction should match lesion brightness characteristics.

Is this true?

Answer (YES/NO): NO